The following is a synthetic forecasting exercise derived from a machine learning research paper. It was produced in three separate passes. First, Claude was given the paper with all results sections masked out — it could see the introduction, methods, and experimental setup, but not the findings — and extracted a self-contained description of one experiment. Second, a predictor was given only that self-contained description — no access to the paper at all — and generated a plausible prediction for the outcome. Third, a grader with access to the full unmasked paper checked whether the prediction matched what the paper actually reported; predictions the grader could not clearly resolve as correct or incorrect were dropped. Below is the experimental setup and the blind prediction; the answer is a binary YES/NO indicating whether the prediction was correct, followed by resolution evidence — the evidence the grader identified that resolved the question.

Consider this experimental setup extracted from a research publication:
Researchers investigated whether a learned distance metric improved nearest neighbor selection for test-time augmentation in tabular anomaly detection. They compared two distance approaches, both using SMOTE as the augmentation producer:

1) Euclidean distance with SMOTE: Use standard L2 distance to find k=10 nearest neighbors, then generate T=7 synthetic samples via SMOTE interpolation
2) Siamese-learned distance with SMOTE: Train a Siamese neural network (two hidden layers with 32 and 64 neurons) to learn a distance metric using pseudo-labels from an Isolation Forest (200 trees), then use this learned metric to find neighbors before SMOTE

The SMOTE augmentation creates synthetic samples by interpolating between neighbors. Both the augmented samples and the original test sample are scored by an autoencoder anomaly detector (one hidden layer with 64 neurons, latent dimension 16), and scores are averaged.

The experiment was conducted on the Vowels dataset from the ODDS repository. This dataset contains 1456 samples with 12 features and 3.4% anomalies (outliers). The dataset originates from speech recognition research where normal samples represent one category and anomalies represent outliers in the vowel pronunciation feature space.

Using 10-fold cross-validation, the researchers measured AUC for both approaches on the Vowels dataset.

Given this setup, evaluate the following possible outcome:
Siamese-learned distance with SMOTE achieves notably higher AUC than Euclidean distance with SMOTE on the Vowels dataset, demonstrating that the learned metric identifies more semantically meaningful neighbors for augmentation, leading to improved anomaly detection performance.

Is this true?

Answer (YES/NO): YES